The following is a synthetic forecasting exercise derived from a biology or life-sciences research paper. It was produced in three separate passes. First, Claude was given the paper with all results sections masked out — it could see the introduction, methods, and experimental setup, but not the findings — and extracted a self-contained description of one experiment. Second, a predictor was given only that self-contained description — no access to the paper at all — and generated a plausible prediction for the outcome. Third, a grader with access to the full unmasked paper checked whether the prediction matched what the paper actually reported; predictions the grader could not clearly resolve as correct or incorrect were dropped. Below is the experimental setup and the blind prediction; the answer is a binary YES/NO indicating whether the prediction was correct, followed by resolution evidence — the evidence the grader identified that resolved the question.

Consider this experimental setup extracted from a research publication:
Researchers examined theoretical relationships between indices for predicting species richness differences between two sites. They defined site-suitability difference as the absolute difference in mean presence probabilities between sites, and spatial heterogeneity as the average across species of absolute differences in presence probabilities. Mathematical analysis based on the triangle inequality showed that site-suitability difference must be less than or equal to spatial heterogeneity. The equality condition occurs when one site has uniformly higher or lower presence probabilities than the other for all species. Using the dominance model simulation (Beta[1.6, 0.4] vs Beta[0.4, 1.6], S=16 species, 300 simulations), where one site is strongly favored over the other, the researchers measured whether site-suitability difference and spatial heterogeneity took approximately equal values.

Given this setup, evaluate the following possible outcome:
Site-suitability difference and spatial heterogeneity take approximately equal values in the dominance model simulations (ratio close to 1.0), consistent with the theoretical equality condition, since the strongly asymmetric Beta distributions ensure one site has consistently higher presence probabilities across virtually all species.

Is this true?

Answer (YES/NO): YES